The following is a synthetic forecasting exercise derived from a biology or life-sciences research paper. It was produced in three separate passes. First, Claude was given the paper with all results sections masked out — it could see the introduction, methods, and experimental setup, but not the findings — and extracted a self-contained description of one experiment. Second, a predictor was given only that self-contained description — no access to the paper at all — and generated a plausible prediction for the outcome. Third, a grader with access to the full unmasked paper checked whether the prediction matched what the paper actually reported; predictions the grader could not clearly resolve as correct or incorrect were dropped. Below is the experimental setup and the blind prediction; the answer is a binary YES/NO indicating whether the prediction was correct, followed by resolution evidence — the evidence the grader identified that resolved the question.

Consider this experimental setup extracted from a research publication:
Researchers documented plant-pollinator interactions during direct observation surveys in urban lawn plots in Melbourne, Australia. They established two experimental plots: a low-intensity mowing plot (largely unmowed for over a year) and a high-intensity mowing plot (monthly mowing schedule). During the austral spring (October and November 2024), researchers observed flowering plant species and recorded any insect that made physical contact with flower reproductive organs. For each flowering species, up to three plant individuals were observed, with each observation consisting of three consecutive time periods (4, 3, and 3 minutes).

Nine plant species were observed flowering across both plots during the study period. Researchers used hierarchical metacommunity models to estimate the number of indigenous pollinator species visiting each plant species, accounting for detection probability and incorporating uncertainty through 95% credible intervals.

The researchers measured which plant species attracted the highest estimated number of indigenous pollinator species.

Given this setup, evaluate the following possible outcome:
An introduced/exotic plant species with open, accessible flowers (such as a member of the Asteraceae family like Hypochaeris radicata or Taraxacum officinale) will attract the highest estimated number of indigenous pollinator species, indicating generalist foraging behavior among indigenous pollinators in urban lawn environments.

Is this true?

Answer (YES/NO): YES